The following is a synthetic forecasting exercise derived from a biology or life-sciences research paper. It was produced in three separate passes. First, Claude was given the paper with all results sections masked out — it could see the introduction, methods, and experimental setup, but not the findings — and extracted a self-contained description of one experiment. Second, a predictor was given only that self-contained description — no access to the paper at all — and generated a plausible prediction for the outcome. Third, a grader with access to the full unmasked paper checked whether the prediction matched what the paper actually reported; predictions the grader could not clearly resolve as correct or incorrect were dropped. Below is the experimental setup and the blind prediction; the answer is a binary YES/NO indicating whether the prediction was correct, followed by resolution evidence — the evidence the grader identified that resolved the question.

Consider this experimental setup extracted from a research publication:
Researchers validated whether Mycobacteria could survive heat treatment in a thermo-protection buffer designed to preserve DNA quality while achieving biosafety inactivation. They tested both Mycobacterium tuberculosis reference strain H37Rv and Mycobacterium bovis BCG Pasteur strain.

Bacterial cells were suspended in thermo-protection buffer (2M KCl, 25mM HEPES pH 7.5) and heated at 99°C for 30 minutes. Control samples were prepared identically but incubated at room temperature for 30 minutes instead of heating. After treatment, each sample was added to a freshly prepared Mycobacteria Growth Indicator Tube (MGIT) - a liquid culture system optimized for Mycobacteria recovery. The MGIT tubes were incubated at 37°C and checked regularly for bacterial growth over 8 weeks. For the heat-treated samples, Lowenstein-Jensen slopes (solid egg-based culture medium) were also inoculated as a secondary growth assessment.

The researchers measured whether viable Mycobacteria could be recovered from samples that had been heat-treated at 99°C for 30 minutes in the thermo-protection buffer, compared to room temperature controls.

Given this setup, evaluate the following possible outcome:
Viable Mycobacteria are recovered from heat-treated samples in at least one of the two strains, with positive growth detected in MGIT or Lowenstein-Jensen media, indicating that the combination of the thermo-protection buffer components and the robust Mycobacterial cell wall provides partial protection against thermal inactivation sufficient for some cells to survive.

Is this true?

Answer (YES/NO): NO